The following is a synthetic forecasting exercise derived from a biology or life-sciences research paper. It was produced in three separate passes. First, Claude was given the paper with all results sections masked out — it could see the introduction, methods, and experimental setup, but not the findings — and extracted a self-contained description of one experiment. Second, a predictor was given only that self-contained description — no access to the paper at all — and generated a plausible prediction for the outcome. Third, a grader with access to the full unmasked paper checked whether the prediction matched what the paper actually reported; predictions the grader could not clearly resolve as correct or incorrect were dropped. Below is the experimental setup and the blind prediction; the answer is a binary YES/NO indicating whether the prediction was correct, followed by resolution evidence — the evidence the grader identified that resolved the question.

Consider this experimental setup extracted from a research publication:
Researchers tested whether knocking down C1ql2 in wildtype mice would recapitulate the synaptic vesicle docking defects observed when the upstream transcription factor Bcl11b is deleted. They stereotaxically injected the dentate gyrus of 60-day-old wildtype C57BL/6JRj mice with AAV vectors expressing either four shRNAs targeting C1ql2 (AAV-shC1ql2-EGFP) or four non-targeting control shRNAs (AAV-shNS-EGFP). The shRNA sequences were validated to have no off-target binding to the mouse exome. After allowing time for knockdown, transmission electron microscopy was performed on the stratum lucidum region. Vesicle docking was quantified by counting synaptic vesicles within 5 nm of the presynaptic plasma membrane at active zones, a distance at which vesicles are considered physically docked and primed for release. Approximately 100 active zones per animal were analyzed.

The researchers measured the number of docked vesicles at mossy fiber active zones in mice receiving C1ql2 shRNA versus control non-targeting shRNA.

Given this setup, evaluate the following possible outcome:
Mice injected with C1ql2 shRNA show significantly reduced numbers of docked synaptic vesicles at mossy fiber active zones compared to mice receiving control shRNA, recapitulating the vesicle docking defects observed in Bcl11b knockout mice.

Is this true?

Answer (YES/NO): YES